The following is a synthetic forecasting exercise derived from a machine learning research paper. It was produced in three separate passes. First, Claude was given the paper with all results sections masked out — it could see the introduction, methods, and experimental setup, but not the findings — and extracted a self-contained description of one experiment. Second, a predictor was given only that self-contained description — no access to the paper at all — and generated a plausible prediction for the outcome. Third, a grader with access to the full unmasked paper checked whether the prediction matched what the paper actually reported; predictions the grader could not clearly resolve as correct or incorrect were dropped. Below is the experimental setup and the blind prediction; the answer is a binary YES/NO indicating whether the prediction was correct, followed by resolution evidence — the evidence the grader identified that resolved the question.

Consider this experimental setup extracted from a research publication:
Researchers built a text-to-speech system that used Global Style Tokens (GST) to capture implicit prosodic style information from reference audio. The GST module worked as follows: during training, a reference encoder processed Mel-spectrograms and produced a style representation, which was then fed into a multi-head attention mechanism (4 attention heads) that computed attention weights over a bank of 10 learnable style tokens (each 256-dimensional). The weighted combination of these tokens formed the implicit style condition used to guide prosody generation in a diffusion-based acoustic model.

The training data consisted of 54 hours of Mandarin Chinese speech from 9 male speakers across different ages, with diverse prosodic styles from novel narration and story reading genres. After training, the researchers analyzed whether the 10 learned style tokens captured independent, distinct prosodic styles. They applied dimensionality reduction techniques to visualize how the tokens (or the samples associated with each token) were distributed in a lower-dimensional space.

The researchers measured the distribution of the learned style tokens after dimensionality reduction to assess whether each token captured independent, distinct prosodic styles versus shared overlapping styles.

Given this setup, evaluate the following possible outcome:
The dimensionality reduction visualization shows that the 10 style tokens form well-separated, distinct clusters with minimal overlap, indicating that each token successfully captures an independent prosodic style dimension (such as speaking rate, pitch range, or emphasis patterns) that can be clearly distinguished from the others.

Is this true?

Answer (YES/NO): NO